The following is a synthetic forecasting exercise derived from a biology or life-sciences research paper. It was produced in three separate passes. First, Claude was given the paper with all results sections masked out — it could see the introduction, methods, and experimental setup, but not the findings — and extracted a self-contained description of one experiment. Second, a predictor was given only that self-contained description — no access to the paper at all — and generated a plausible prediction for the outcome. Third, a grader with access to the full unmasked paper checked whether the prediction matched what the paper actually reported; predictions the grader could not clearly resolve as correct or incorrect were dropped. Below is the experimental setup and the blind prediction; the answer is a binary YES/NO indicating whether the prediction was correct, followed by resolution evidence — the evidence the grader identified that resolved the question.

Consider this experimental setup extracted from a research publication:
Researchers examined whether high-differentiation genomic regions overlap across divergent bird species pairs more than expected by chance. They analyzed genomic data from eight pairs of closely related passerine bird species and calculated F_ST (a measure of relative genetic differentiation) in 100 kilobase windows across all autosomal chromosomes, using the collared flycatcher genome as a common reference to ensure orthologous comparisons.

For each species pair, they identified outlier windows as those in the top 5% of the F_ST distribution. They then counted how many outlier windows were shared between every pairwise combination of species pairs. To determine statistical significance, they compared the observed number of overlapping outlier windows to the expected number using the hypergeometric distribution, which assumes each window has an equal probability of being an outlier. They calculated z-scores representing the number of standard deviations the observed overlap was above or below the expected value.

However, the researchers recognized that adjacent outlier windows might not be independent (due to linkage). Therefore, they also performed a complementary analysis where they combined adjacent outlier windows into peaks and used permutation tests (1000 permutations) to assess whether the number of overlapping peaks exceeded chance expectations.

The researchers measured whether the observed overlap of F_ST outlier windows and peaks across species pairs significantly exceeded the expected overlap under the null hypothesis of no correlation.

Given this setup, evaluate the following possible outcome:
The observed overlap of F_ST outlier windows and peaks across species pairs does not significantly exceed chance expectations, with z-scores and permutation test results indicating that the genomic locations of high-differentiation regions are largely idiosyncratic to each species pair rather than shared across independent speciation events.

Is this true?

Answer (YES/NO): NO